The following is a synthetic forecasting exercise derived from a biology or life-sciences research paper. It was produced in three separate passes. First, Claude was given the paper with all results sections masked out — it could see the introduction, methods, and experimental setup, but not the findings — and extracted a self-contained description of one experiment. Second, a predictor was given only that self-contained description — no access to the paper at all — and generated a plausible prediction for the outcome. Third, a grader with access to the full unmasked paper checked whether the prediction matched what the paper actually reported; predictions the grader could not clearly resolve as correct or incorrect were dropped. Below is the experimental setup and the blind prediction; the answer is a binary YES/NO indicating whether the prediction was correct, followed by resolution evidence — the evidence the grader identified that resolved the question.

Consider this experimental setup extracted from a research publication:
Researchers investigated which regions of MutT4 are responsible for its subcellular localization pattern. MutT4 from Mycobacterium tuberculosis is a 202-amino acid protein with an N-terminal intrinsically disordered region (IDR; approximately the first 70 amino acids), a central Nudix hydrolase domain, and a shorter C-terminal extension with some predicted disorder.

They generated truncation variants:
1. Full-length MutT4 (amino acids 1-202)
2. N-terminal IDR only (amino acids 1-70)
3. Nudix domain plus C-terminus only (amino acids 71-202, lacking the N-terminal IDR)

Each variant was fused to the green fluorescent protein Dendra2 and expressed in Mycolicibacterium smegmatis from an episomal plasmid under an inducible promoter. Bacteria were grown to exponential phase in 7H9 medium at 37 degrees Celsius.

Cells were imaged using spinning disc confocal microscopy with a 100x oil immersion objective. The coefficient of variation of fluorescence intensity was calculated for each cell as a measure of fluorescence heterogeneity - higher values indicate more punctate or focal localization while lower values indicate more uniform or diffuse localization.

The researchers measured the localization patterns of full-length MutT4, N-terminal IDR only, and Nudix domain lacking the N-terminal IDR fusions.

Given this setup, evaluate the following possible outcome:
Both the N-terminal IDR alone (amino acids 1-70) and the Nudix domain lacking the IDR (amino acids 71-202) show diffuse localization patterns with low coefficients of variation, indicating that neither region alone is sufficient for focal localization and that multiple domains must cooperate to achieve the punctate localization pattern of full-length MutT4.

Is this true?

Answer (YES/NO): NO